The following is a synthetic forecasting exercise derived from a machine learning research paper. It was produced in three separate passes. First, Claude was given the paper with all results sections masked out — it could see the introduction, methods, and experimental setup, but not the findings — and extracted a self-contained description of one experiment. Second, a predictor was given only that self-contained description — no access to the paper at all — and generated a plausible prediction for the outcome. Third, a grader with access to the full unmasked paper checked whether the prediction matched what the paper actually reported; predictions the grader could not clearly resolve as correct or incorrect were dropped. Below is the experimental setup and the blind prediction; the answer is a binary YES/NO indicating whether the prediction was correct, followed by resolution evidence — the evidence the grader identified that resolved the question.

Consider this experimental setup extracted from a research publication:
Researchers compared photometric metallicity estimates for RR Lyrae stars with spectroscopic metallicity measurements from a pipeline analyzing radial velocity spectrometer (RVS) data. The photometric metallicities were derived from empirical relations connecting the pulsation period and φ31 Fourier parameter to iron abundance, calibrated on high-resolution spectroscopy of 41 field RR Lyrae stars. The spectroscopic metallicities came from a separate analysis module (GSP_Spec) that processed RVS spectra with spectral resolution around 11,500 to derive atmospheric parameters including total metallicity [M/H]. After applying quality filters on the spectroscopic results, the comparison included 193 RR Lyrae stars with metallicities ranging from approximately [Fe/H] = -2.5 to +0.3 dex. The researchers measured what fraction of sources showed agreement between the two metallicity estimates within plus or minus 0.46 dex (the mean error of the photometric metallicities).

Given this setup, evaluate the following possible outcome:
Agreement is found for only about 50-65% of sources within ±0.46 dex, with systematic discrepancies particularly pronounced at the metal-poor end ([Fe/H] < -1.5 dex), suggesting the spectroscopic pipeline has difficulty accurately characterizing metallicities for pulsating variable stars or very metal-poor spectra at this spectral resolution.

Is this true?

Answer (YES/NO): NO